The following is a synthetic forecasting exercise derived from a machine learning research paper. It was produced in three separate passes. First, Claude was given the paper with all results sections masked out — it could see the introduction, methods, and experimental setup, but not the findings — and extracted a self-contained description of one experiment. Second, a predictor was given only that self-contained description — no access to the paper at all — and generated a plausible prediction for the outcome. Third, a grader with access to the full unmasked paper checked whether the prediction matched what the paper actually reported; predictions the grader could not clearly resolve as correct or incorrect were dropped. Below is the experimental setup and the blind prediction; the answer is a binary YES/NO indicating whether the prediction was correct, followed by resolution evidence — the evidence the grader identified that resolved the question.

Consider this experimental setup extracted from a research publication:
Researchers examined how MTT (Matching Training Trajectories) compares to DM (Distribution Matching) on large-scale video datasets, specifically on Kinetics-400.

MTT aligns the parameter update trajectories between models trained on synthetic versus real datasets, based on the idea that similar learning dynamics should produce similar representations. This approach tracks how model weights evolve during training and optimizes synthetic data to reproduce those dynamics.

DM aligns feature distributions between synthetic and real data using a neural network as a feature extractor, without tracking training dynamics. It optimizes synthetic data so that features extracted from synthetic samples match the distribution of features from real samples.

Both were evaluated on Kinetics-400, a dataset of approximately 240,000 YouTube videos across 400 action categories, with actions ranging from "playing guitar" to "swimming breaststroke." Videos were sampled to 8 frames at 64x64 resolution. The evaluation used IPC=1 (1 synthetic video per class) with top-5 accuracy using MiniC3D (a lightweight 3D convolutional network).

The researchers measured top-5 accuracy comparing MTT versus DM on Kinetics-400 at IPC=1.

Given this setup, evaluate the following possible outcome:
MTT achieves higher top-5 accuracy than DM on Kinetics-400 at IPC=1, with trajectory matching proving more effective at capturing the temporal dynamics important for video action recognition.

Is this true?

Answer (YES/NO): NO